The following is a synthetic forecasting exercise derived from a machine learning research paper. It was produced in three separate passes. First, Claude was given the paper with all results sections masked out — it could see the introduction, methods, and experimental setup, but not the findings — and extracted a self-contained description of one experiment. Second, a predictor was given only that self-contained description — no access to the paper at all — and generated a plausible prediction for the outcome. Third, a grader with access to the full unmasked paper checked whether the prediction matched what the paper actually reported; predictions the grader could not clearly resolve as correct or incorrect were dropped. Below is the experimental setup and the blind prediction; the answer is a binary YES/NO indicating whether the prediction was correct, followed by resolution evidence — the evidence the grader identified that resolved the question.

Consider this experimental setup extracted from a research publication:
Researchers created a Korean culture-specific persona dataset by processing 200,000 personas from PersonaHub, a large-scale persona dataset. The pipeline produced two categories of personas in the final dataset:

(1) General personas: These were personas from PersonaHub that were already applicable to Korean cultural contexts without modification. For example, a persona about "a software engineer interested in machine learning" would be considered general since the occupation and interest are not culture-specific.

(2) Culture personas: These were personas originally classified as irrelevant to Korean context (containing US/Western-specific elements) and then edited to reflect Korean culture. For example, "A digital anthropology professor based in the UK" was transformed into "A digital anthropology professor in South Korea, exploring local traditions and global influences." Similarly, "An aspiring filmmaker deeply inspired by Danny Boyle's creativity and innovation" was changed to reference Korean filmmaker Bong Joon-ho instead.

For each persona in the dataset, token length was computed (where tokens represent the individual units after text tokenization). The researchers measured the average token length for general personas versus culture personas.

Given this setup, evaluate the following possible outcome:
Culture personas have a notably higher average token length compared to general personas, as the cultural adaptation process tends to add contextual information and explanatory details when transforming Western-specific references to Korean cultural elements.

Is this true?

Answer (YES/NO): NO